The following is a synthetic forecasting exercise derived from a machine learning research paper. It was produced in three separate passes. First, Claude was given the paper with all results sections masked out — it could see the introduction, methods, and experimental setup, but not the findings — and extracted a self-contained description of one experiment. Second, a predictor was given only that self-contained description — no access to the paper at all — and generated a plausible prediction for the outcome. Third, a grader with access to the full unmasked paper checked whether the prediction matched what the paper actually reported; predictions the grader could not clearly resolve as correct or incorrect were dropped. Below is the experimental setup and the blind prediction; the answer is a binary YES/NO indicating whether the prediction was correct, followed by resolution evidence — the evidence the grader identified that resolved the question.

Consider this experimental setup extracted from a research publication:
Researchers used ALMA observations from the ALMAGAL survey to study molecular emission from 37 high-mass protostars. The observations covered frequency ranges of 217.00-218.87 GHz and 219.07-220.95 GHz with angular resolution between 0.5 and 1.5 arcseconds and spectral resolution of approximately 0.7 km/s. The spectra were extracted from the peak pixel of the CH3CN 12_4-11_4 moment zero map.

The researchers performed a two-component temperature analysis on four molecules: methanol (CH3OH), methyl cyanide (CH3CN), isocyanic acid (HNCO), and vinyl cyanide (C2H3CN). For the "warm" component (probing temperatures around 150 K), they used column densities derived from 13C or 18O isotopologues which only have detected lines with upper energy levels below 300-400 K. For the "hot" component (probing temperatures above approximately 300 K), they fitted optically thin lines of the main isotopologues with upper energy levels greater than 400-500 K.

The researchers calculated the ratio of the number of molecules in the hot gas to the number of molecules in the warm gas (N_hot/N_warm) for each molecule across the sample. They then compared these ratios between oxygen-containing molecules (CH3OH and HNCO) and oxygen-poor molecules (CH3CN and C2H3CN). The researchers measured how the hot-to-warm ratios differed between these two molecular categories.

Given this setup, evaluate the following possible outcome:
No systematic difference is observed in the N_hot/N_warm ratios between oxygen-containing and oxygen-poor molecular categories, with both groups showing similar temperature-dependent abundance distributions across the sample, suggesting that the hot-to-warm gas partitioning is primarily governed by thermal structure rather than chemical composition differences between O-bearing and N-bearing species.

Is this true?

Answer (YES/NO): NO